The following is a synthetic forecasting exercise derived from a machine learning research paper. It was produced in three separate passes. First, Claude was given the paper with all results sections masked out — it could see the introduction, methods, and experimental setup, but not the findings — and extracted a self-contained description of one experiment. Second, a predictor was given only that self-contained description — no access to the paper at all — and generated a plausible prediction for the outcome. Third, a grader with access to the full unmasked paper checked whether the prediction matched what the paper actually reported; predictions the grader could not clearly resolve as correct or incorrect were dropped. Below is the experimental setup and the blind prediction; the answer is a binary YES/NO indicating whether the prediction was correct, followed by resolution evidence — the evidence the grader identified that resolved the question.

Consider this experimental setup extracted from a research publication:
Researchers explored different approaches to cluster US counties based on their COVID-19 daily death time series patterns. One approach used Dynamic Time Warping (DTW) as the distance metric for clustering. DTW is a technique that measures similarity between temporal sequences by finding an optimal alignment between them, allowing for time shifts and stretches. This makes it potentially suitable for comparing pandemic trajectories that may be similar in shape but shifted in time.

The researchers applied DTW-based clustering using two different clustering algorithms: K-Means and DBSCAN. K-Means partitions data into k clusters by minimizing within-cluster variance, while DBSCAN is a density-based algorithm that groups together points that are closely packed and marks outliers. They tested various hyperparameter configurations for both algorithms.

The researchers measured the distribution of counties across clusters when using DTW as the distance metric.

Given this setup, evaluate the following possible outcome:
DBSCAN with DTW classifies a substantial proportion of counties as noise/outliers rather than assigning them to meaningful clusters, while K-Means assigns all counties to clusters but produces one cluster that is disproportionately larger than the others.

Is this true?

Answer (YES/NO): NO